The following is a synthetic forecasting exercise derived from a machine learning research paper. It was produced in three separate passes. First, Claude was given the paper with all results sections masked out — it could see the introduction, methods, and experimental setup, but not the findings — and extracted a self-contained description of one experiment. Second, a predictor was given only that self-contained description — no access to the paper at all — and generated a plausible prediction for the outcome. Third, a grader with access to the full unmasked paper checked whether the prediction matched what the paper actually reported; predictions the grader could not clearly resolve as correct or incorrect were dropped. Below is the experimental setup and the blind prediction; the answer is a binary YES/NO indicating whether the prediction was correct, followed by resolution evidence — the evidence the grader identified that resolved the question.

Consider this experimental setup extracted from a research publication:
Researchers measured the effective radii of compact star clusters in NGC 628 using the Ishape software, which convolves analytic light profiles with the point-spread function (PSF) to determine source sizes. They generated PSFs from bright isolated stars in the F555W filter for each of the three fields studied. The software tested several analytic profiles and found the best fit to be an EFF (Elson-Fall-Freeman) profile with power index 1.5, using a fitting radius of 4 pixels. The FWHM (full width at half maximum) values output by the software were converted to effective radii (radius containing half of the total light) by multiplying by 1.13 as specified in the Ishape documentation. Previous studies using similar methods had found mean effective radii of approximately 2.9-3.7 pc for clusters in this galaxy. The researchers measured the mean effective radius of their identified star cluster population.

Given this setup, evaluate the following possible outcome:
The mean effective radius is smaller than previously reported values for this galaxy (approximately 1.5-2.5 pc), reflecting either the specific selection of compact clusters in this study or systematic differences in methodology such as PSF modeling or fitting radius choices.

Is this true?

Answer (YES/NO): NO